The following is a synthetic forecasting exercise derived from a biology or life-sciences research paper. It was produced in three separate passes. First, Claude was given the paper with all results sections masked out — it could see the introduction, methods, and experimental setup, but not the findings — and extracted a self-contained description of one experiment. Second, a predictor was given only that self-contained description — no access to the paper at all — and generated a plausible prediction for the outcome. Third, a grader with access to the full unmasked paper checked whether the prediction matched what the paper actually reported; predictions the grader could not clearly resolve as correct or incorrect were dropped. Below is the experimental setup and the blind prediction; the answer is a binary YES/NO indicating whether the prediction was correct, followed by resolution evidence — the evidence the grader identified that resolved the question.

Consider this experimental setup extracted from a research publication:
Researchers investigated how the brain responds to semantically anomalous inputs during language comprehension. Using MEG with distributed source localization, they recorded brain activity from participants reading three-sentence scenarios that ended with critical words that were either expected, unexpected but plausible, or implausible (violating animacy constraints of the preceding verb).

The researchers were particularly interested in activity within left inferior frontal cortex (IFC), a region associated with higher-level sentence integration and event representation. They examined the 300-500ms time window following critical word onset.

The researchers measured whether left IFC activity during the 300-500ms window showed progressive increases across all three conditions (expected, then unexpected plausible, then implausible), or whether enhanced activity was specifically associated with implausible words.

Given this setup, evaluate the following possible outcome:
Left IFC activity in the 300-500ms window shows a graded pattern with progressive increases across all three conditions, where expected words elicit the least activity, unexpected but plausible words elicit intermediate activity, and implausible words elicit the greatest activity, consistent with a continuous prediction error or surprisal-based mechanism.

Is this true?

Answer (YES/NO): NO